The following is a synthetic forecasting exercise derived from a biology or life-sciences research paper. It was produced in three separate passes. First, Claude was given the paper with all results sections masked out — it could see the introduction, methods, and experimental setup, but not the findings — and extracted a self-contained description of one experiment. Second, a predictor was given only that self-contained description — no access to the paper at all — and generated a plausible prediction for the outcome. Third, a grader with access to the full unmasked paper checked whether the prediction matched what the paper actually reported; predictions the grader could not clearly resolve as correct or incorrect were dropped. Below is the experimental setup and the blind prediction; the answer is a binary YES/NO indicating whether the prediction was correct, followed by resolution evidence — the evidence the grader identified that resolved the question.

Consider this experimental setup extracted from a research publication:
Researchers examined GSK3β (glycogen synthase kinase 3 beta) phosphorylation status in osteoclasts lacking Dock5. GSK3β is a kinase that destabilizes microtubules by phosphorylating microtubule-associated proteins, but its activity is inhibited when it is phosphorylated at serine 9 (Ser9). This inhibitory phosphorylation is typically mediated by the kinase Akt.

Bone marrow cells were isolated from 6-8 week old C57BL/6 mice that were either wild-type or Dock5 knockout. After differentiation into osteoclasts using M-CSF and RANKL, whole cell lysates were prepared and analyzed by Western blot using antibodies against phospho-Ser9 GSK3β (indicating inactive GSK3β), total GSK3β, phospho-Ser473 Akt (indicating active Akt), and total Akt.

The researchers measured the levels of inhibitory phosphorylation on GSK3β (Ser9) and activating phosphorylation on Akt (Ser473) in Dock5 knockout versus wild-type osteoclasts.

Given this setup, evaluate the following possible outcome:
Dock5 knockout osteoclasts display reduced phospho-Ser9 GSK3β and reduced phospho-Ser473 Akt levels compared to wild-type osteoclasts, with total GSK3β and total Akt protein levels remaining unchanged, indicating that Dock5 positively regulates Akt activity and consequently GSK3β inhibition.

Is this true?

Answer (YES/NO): NO